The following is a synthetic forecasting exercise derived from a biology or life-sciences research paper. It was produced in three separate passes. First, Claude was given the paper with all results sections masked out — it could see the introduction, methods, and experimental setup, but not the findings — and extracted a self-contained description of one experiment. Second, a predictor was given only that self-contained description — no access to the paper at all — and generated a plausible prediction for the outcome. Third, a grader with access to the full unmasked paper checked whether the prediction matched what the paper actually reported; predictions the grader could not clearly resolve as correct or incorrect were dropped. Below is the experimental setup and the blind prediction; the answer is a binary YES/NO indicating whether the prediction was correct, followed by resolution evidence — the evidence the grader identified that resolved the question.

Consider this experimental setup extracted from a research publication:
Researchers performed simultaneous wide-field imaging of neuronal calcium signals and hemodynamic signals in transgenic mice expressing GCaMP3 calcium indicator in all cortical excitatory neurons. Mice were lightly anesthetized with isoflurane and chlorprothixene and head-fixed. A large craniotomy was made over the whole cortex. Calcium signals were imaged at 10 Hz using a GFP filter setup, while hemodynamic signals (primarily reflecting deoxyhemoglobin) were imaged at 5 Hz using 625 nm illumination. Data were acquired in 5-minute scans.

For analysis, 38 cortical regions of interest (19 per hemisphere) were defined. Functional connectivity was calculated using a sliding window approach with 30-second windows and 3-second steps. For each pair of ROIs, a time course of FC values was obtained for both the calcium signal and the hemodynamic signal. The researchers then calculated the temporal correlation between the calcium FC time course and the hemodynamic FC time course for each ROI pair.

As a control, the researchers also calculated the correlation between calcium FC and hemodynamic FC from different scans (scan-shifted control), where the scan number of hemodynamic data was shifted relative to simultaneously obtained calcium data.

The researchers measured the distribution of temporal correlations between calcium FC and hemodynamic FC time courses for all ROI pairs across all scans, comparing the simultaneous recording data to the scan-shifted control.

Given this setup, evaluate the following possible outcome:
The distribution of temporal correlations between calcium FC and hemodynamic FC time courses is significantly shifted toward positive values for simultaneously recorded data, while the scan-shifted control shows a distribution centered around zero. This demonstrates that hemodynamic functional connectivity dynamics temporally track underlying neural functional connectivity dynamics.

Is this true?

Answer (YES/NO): YES